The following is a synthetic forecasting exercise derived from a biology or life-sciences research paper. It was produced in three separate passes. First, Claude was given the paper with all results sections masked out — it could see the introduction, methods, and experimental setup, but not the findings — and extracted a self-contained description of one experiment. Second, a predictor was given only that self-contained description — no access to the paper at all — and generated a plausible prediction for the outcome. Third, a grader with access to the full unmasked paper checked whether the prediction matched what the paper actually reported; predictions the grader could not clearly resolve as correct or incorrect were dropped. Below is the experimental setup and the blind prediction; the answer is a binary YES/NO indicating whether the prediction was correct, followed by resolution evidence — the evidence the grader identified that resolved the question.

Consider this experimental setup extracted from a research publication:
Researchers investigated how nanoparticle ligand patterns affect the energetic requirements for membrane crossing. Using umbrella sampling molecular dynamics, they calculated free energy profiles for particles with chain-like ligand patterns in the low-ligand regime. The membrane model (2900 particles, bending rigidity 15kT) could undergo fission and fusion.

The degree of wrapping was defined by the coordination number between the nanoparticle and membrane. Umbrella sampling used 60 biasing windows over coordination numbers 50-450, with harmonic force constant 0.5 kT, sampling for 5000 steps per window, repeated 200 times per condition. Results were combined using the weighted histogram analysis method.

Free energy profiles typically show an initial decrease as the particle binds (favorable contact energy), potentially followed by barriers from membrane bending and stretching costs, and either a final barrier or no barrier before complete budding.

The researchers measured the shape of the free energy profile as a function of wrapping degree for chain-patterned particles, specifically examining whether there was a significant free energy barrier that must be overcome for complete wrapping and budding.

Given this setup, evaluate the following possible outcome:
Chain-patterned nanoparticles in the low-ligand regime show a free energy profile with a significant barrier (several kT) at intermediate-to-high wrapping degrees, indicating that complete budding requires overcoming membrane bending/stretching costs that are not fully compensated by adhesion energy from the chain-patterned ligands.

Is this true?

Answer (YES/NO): NO